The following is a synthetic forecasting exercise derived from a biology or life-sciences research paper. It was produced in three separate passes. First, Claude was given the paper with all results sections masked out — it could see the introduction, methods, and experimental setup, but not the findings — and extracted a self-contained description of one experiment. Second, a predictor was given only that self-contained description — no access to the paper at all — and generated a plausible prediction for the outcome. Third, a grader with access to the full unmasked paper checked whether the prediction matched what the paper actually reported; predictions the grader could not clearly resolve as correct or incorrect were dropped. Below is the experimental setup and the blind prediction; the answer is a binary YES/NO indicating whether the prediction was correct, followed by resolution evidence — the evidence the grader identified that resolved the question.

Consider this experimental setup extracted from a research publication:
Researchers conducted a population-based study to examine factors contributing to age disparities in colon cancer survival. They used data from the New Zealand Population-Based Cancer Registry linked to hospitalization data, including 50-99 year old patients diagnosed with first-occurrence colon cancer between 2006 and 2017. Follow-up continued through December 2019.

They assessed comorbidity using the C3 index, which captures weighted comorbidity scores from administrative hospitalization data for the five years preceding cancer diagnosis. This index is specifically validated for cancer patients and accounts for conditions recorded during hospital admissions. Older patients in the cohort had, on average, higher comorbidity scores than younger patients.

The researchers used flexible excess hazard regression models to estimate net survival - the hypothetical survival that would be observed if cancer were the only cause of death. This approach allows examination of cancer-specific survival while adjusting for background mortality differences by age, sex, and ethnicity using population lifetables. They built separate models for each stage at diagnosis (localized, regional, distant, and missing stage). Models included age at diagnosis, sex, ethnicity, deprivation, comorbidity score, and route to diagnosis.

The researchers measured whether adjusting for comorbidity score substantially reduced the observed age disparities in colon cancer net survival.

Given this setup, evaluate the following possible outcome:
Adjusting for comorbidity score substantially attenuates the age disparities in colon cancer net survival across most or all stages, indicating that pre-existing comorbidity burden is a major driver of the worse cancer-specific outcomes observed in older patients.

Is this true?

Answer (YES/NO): NO